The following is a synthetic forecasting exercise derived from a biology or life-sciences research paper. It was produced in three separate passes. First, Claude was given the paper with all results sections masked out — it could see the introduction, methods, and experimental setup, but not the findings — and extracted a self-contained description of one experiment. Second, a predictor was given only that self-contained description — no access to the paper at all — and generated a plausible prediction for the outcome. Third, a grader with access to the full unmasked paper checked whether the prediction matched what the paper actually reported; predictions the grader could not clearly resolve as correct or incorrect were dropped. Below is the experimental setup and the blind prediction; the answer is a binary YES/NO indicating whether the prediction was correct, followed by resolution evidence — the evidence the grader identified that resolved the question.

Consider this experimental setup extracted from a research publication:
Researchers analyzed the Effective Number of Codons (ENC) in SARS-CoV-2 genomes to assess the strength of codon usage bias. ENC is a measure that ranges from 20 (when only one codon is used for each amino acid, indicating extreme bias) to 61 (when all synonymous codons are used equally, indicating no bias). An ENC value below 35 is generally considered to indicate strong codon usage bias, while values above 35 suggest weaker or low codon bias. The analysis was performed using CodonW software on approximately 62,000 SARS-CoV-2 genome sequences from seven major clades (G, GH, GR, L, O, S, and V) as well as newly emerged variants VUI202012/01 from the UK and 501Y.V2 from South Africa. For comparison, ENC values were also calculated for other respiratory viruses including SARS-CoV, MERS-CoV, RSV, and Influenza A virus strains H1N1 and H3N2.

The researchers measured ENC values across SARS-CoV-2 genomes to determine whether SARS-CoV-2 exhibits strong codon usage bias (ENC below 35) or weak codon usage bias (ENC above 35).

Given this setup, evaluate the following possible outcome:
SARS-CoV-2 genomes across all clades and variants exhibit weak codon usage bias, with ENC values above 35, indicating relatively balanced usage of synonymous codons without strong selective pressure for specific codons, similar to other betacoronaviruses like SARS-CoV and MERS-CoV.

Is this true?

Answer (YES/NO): YES